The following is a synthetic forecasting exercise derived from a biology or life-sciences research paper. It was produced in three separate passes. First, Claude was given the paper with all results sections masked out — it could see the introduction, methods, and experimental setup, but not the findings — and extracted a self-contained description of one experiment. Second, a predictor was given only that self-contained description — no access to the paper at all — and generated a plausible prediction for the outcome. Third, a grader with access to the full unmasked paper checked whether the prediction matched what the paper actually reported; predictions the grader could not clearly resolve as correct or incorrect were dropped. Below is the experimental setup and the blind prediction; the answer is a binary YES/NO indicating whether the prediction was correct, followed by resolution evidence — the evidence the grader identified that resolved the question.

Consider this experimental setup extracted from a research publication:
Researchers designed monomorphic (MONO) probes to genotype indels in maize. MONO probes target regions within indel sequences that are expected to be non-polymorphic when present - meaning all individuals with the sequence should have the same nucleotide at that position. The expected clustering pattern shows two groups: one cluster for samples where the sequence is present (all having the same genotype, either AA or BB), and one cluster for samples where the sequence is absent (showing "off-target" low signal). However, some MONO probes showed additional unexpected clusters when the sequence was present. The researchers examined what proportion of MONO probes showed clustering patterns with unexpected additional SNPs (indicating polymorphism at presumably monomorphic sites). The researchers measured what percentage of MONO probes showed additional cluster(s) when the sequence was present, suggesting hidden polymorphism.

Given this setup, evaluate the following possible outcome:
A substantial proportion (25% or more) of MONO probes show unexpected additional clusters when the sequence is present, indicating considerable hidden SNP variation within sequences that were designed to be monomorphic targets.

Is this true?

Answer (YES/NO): YES